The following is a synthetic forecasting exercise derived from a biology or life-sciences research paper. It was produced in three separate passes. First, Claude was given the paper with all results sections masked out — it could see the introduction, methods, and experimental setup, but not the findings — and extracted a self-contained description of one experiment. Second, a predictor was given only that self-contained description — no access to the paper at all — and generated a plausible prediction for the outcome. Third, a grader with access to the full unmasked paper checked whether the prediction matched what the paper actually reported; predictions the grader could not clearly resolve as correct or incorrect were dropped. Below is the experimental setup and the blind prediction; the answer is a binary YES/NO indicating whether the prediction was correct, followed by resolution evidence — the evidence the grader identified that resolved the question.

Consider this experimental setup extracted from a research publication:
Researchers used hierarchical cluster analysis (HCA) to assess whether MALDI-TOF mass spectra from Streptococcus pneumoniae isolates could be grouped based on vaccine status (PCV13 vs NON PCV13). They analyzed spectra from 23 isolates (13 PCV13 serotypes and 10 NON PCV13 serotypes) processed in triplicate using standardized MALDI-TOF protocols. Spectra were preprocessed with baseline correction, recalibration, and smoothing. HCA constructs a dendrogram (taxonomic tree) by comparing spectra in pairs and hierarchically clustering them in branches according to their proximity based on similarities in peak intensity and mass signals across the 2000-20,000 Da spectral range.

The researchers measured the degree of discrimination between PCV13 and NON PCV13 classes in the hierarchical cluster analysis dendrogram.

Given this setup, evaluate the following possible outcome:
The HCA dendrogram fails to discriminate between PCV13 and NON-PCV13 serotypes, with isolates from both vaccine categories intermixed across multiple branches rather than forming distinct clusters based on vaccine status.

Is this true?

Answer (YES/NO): NO